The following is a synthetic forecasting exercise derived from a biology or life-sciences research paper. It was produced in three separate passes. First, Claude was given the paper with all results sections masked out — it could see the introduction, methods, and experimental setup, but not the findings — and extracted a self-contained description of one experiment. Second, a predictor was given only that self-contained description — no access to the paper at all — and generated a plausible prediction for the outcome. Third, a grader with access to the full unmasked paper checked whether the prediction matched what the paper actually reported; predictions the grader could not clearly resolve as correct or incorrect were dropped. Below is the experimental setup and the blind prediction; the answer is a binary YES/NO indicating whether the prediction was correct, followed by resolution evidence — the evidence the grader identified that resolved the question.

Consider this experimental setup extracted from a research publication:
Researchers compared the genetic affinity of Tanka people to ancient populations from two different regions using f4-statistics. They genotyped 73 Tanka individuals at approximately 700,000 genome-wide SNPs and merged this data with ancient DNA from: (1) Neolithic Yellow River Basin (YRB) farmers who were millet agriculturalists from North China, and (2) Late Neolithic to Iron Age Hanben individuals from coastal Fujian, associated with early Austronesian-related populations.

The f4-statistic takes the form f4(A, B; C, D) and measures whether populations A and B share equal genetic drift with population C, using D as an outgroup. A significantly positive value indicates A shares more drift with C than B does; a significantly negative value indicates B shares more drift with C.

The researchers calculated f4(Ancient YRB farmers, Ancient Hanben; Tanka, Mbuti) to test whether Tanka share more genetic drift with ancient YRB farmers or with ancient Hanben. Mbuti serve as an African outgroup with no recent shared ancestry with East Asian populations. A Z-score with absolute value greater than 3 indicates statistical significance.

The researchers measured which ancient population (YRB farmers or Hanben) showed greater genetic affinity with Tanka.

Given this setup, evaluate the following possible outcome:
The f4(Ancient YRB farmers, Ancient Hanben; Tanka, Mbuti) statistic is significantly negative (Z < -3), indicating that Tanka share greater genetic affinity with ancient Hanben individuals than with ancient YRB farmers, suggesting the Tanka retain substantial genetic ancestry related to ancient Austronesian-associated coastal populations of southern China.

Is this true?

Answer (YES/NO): NO